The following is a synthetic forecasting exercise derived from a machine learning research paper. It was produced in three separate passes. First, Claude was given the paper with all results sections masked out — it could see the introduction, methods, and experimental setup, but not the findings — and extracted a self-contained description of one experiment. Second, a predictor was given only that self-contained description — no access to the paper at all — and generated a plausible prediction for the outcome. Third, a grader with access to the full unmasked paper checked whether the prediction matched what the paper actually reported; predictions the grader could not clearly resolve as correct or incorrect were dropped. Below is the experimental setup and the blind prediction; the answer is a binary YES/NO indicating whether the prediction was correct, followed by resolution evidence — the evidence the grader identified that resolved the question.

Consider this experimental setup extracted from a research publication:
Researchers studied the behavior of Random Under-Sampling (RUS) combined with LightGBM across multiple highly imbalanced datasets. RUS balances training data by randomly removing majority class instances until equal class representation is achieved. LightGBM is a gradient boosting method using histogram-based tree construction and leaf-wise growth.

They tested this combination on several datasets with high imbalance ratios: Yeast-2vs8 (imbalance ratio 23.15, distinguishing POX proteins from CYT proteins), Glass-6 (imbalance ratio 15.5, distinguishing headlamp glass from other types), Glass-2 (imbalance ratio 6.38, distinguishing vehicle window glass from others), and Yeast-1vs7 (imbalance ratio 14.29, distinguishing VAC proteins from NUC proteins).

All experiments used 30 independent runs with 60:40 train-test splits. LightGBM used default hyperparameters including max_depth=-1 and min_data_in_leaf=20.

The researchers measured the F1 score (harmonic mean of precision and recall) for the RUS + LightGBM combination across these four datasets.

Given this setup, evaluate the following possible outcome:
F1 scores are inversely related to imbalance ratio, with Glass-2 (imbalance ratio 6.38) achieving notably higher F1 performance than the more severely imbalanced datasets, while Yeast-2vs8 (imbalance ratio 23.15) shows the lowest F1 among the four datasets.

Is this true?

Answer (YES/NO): NO